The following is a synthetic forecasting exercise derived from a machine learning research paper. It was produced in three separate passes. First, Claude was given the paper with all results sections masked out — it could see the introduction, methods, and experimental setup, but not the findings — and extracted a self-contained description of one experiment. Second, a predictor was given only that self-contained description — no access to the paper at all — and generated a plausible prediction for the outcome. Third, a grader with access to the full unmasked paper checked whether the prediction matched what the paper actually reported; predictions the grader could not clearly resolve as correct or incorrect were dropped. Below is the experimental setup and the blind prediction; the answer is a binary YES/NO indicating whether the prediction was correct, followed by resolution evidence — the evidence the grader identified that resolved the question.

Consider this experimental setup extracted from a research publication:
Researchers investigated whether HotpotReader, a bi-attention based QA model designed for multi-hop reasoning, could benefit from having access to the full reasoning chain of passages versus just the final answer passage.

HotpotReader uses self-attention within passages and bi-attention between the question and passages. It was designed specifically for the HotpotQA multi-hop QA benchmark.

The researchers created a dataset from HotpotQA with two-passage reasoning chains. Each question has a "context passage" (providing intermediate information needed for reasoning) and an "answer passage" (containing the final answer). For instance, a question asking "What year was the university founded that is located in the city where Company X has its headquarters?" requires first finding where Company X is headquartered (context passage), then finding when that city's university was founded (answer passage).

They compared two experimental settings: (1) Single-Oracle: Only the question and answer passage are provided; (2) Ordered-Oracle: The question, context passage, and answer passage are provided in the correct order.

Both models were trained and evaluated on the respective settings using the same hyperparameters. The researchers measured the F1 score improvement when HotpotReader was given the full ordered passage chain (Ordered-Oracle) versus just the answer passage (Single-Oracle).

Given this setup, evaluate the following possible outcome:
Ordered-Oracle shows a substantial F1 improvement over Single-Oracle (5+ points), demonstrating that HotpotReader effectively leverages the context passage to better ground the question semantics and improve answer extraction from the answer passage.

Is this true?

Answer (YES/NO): NO